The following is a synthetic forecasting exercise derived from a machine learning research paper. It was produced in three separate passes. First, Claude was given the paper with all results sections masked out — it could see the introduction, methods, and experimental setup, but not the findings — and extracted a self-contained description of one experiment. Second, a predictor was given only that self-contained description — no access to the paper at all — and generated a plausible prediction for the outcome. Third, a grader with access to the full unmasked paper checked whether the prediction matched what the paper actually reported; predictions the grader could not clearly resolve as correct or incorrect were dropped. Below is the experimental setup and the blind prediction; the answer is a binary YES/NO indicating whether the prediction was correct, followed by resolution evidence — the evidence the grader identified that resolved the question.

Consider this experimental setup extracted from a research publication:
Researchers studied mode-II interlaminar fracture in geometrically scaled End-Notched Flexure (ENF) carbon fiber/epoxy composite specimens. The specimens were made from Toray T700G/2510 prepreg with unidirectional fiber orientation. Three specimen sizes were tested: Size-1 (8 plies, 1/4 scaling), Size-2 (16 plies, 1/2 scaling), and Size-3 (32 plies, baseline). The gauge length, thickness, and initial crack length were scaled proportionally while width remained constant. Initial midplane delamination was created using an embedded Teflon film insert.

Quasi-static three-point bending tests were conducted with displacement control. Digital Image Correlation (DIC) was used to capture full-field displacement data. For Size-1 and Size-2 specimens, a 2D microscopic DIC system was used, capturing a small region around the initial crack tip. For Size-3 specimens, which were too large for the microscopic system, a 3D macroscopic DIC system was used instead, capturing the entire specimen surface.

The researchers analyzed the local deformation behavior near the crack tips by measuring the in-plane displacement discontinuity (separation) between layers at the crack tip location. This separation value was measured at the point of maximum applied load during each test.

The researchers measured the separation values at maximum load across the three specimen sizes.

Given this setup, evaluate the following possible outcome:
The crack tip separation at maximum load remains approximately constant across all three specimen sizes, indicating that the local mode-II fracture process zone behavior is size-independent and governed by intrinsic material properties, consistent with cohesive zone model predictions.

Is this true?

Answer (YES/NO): NO